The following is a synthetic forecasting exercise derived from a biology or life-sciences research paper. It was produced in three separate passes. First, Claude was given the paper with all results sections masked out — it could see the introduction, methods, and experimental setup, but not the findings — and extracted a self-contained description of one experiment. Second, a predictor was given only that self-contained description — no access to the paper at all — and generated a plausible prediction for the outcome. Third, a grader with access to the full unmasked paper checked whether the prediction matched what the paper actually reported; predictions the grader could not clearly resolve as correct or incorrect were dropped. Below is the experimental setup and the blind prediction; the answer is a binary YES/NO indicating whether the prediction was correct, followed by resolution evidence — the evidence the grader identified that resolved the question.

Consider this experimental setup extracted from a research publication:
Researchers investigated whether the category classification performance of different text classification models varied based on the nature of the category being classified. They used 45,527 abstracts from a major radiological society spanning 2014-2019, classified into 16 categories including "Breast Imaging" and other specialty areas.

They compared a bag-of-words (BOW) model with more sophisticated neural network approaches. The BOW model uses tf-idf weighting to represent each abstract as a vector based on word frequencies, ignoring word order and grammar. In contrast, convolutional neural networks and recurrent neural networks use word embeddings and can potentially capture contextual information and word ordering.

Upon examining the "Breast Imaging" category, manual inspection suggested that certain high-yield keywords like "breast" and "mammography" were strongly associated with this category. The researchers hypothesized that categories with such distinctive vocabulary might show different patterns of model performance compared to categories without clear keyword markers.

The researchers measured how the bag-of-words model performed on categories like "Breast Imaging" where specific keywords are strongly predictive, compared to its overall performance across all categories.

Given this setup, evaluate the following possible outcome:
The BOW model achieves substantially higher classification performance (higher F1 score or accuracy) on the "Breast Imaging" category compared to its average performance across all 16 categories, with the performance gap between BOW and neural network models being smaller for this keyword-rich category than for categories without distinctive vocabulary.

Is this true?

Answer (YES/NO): NO